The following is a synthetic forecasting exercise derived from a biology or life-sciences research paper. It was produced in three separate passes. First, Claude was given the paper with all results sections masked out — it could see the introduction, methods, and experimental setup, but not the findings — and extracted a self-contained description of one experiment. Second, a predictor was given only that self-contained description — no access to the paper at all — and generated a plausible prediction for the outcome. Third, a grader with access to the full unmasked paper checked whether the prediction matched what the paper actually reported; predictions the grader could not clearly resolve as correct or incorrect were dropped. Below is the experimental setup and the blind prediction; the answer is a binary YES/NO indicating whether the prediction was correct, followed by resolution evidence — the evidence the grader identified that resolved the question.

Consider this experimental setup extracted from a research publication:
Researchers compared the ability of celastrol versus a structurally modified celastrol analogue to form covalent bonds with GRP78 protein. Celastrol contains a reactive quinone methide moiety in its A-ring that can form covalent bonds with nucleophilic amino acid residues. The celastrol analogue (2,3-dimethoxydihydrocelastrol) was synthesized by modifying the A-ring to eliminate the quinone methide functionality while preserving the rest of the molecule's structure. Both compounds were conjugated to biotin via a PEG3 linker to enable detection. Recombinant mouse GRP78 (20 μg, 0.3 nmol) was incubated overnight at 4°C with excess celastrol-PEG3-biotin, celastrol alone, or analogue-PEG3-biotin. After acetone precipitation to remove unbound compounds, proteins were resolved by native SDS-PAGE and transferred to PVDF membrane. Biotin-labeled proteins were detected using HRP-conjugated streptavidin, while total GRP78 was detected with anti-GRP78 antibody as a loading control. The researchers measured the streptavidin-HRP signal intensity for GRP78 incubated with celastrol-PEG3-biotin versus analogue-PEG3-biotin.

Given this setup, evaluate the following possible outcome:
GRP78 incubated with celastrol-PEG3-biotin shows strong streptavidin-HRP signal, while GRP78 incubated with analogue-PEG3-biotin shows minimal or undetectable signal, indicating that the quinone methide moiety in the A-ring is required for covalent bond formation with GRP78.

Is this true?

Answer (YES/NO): YES